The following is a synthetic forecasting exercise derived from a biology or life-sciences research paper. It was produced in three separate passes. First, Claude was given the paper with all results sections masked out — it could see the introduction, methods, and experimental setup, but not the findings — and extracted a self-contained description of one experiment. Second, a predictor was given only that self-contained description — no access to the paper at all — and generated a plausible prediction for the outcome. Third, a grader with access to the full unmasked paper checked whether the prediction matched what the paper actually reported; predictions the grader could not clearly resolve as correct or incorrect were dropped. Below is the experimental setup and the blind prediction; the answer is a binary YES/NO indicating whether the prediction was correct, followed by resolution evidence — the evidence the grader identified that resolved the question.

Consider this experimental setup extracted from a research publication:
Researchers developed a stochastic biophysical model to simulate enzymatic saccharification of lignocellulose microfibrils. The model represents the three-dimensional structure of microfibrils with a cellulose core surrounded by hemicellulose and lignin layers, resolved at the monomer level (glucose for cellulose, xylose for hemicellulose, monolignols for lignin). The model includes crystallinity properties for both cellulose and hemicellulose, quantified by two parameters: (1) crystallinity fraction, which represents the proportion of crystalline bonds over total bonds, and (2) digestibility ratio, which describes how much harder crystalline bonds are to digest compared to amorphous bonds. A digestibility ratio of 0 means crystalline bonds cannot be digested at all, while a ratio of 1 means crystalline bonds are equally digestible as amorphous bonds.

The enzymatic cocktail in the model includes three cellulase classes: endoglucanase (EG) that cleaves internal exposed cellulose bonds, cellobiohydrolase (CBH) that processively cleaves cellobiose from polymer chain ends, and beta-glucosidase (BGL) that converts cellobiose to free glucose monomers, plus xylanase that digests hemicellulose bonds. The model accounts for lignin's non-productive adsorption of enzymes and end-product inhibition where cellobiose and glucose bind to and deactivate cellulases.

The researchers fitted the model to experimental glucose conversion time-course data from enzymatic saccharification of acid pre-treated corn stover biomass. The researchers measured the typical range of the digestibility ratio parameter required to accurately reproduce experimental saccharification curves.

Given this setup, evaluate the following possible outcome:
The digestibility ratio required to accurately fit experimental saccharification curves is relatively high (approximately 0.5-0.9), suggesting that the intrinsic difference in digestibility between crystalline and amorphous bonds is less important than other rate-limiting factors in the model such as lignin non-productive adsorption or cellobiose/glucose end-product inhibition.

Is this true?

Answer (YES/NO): NO